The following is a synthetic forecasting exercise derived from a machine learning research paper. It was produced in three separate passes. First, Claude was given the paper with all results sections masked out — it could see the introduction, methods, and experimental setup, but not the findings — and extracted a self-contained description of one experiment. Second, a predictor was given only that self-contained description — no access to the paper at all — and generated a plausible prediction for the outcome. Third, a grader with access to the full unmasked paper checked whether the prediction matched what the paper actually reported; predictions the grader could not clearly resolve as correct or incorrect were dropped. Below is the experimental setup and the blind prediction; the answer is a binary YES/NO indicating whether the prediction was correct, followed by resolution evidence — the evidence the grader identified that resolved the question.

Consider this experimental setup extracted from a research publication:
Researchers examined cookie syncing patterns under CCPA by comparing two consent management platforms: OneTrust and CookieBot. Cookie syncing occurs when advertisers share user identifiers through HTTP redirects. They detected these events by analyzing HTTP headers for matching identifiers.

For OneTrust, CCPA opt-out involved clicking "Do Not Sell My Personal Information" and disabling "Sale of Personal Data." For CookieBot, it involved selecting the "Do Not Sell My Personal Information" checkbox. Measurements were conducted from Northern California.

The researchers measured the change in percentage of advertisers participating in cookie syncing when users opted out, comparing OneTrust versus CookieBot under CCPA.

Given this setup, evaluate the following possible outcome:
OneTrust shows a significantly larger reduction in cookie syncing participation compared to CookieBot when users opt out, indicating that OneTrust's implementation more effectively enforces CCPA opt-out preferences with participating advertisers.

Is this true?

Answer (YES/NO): NO